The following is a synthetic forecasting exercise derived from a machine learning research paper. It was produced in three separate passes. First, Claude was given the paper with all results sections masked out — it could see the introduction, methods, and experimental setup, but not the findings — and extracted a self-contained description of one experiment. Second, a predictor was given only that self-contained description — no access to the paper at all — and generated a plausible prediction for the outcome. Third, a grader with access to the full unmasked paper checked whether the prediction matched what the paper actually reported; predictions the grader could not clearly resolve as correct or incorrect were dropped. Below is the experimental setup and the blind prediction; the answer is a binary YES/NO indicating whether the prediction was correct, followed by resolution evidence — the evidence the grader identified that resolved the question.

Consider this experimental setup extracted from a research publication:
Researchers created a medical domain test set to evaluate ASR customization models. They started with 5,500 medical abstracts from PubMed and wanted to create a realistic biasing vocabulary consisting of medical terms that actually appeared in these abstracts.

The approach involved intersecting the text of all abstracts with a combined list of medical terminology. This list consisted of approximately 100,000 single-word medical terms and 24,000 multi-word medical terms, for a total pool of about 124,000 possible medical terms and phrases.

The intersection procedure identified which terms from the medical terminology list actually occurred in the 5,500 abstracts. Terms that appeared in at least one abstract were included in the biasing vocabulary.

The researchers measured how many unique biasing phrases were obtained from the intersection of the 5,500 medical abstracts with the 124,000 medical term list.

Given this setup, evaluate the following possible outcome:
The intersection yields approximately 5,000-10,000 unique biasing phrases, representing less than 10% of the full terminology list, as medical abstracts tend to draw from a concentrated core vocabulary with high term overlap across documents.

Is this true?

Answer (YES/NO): YES